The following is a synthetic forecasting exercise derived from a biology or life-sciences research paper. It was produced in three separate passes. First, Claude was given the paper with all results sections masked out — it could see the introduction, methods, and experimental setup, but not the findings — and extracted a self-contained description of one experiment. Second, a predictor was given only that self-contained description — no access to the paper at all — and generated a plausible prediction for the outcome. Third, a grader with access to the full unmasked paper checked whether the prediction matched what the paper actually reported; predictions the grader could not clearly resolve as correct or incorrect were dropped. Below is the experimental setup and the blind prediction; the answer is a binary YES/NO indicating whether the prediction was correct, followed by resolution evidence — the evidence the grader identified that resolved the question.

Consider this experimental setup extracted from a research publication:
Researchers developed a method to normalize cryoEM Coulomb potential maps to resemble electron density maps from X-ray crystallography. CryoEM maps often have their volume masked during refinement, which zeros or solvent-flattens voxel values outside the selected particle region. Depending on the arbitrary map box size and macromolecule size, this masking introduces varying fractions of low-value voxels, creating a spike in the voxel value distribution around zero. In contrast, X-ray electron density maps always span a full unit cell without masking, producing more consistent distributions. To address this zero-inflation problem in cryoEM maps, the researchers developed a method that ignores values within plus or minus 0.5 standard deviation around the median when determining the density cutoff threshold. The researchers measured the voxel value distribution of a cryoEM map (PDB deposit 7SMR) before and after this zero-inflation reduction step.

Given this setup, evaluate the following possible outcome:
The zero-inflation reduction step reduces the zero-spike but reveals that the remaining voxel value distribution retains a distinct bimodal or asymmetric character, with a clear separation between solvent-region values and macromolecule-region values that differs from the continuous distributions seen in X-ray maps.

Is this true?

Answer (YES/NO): NO